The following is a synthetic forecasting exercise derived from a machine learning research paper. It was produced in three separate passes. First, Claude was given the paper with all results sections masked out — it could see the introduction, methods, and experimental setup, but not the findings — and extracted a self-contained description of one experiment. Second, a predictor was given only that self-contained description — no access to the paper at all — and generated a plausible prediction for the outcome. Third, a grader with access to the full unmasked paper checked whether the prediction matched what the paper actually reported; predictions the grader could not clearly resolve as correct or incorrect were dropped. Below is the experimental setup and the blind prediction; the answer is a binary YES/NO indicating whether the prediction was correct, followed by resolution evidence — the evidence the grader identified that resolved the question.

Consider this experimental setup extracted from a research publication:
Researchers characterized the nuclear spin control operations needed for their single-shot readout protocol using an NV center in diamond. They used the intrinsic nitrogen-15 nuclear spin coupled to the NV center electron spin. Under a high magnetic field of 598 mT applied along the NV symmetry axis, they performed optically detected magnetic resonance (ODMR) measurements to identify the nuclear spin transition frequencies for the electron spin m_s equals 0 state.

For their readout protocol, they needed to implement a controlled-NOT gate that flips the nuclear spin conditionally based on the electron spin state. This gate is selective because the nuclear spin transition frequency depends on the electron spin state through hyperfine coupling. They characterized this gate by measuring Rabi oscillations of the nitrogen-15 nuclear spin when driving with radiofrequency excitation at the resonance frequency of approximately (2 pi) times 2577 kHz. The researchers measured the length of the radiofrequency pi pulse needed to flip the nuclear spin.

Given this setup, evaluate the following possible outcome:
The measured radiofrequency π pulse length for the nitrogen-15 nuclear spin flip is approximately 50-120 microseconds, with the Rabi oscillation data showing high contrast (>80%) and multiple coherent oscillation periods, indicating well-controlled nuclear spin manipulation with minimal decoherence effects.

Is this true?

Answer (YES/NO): NO